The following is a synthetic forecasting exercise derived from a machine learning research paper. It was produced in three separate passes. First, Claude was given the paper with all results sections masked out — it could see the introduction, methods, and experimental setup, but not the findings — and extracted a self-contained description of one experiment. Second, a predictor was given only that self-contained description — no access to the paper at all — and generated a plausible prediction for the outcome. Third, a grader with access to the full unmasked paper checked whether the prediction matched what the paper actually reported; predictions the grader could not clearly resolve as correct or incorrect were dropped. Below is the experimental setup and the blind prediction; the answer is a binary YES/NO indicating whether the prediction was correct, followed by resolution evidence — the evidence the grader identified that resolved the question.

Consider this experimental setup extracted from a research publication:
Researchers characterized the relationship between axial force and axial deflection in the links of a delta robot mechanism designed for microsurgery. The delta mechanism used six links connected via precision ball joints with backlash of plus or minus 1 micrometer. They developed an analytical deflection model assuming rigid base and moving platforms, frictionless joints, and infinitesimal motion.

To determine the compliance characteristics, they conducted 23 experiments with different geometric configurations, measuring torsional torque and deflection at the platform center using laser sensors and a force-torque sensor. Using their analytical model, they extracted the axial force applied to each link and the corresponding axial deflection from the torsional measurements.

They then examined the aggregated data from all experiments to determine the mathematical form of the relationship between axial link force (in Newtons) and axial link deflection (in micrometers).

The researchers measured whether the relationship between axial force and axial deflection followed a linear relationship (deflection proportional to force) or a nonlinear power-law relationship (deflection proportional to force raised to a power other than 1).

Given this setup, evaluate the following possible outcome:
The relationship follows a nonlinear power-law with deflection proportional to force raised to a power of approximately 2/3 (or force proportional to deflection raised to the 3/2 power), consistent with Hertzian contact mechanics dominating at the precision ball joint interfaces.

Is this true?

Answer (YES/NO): NO